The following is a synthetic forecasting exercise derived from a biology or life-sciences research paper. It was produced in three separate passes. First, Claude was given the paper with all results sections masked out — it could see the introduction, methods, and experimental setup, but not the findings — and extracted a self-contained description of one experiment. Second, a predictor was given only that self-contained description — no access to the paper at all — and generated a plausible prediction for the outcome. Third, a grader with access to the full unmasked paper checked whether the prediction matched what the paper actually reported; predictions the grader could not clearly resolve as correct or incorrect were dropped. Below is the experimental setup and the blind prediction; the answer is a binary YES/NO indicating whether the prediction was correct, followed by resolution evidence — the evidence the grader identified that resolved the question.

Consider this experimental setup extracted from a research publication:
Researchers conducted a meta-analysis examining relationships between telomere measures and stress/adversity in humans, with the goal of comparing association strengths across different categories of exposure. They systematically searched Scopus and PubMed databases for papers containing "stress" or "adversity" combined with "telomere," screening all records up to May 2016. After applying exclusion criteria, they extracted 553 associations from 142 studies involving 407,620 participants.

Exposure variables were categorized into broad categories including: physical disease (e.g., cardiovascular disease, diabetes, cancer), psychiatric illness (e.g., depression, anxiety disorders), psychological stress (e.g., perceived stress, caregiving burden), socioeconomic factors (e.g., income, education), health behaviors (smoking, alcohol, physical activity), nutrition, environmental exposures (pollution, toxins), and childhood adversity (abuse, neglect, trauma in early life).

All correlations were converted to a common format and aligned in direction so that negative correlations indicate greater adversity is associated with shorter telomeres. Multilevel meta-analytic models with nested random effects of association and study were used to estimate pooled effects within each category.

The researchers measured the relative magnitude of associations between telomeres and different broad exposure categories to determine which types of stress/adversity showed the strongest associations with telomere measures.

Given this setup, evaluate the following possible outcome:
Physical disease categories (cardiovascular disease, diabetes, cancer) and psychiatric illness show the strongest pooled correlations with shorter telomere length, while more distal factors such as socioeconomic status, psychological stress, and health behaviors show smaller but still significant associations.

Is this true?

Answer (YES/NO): NO